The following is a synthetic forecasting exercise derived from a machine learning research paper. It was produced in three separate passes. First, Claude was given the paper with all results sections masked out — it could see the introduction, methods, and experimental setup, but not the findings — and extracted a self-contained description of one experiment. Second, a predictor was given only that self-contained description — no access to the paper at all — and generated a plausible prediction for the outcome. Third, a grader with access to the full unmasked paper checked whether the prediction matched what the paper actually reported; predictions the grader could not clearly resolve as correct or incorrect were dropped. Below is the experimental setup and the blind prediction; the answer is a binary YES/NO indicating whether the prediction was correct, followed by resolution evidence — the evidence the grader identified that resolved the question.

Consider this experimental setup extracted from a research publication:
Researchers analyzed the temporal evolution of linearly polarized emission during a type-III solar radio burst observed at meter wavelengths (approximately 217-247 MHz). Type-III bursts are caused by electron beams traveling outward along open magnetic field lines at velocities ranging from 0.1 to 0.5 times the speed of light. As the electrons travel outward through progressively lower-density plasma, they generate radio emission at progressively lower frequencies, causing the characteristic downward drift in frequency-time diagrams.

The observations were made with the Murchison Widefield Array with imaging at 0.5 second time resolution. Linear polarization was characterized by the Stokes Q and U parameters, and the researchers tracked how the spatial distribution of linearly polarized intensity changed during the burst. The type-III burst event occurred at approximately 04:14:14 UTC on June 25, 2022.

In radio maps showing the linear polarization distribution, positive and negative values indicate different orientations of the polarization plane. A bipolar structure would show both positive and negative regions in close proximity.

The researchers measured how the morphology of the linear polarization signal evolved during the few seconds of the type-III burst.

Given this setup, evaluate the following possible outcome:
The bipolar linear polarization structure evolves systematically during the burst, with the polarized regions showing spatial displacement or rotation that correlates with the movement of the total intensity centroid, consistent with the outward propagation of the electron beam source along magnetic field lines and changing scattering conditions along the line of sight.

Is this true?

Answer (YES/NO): NO